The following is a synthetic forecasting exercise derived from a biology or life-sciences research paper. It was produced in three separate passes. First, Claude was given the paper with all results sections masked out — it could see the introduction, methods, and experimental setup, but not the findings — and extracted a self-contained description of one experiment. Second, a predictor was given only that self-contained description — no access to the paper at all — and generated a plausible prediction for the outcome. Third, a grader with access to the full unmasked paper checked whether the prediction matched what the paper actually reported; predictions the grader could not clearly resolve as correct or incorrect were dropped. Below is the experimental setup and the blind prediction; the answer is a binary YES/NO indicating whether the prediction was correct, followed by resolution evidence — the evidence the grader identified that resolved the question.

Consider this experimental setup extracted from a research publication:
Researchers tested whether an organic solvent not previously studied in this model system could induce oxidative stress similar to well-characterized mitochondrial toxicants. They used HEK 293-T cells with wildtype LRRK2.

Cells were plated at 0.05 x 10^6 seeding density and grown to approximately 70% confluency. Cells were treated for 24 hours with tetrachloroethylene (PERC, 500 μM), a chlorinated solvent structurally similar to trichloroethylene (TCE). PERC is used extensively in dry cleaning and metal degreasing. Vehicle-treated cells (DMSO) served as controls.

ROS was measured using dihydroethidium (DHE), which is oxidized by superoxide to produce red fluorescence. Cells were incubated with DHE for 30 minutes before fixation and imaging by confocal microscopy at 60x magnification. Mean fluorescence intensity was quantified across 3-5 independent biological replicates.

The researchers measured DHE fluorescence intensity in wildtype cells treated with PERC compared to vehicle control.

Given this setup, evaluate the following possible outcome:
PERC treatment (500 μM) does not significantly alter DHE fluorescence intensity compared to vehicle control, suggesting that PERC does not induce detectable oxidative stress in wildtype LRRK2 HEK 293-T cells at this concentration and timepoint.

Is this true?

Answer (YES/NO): NO